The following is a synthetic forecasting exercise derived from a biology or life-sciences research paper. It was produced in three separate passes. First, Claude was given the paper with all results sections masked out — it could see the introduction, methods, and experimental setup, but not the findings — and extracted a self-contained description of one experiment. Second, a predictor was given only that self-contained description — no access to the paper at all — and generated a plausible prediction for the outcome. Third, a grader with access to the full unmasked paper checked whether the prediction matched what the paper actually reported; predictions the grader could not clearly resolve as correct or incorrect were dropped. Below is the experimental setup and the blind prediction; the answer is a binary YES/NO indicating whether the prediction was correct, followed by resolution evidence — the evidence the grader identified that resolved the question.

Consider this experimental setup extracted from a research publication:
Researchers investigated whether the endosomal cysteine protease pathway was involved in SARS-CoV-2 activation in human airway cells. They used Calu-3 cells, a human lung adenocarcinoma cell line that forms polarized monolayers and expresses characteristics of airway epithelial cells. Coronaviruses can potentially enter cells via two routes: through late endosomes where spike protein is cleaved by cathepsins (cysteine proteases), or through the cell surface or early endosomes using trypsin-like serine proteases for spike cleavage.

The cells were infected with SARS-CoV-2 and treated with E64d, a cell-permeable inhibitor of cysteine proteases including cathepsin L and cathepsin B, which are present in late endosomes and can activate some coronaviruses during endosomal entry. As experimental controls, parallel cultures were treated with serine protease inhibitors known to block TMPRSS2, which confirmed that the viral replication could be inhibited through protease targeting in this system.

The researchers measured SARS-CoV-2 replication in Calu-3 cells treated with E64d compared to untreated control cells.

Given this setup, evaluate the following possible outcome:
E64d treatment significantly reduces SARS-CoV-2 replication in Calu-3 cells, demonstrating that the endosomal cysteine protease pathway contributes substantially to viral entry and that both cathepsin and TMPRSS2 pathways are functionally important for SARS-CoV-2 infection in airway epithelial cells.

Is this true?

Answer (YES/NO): NO